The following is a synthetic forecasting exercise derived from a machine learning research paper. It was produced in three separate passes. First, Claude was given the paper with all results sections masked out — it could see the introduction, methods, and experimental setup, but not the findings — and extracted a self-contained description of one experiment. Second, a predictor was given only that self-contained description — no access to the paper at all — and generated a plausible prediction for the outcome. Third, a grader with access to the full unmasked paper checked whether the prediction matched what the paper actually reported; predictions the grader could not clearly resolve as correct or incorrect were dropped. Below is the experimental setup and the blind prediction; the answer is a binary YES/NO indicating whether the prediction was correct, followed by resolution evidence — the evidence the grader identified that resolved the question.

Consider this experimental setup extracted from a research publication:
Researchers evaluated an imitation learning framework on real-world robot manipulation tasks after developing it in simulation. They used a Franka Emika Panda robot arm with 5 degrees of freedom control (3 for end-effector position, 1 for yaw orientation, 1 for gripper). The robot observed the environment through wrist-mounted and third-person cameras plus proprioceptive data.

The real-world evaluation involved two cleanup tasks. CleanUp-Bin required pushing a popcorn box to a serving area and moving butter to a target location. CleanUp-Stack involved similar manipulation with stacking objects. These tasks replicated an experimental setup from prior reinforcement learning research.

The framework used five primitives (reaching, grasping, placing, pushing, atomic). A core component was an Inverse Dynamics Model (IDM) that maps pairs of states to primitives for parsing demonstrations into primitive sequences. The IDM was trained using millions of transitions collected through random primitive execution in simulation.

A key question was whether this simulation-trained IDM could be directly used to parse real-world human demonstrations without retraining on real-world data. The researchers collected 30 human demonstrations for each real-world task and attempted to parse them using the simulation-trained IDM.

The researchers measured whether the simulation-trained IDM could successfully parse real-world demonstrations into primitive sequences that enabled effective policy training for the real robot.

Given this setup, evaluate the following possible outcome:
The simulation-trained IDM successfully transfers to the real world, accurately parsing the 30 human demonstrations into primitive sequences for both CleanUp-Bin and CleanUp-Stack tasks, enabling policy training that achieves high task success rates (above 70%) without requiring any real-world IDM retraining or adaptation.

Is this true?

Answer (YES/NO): NO